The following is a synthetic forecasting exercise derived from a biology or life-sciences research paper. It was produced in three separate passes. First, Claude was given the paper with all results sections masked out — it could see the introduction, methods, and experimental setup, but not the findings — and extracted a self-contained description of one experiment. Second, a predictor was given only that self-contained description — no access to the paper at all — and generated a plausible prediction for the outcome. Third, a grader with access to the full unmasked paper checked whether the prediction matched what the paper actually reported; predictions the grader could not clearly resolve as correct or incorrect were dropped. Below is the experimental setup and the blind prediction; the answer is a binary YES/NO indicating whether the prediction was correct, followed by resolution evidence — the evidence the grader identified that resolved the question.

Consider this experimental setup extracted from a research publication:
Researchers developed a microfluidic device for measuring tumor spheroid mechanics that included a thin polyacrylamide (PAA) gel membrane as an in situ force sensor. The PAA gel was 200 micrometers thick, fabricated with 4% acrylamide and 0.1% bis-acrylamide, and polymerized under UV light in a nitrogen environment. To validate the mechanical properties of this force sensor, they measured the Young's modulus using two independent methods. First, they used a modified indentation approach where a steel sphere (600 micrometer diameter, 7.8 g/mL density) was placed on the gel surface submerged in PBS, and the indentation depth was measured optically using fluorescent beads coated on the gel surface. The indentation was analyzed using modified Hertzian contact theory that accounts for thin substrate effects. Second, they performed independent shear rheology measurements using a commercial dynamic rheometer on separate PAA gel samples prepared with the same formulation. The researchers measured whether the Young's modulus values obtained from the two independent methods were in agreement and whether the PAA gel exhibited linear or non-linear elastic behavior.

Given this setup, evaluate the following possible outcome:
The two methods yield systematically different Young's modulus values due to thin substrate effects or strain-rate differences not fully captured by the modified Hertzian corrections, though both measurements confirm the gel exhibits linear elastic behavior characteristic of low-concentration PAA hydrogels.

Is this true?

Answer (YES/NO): NO